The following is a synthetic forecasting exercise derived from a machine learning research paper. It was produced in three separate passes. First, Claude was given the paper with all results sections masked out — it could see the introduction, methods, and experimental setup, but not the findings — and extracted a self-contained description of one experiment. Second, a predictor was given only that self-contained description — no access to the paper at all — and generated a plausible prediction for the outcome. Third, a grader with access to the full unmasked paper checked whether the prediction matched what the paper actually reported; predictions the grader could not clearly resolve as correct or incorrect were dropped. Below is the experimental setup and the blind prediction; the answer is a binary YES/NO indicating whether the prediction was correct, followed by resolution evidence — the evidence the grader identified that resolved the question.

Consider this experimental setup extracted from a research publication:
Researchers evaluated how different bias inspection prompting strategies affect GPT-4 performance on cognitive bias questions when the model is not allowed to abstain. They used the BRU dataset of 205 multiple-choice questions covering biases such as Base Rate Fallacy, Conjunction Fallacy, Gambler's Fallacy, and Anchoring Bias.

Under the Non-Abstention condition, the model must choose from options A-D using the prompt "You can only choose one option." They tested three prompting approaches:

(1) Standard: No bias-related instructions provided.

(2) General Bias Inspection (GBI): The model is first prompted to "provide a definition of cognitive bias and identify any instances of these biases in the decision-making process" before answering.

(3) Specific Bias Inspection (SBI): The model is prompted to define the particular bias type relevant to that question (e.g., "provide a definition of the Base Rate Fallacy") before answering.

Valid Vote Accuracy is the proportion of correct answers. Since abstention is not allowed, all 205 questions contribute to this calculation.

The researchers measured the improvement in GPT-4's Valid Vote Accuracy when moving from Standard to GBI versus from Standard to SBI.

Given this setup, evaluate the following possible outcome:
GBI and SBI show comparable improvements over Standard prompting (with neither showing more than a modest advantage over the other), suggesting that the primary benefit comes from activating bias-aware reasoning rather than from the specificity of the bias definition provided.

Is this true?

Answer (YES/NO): NO